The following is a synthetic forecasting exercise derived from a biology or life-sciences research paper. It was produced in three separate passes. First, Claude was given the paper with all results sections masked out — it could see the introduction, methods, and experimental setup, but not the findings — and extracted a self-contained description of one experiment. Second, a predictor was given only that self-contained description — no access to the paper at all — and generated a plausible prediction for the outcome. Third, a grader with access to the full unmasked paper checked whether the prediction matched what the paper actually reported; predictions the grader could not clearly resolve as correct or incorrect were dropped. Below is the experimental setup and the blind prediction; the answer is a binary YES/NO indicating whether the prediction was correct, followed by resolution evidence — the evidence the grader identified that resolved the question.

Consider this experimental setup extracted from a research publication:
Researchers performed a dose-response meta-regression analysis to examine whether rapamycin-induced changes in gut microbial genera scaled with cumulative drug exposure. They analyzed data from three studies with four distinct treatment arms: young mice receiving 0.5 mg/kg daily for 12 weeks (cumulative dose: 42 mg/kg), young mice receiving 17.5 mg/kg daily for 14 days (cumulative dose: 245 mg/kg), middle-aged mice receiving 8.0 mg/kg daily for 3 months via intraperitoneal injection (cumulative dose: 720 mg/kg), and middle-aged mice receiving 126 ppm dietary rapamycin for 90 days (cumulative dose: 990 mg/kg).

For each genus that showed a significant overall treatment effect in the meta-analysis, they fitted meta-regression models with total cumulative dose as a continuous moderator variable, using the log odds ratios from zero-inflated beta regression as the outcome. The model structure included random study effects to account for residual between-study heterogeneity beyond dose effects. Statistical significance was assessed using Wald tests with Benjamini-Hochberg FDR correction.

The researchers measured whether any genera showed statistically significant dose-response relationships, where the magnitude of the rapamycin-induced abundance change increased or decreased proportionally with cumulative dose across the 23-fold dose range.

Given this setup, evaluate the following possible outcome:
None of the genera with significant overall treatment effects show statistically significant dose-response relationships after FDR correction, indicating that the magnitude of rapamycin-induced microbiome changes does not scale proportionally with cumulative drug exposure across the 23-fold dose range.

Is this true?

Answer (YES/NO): NO